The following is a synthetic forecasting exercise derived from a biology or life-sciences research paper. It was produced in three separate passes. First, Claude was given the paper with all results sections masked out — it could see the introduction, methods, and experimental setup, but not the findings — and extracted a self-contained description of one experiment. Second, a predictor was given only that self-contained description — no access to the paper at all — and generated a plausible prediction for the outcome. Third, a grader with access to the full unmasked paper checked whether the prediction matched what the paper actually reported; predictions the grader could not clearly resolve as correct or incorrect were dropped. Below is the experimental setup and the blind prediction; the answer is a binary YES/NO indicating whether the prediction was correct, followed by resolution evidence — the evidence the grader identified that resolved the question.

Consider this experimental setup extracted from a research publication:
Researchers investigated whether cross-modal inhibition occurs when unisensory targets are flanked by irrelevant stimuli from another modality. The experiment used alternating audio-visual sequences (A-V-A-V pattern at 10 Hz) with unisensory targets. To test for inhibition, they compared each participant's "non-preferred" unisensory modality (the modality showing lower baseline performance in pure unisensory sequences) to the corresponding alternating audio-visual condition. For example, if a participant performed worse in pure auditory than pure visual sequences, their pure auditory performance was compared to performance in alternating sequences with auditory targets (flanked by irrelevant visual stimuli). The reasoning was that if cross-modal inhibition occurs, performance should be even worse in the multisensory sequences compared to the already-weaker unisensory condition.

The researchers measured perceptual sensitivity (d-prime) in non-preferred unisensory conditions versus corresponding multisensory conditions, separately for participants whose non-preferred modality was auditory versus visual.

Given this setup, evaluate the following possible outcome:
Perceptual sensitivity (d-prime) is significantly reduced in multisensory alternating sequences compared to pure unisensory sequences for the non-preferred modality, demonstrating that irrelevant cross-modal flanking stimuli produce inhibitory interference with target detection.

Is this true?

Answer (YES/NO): NO